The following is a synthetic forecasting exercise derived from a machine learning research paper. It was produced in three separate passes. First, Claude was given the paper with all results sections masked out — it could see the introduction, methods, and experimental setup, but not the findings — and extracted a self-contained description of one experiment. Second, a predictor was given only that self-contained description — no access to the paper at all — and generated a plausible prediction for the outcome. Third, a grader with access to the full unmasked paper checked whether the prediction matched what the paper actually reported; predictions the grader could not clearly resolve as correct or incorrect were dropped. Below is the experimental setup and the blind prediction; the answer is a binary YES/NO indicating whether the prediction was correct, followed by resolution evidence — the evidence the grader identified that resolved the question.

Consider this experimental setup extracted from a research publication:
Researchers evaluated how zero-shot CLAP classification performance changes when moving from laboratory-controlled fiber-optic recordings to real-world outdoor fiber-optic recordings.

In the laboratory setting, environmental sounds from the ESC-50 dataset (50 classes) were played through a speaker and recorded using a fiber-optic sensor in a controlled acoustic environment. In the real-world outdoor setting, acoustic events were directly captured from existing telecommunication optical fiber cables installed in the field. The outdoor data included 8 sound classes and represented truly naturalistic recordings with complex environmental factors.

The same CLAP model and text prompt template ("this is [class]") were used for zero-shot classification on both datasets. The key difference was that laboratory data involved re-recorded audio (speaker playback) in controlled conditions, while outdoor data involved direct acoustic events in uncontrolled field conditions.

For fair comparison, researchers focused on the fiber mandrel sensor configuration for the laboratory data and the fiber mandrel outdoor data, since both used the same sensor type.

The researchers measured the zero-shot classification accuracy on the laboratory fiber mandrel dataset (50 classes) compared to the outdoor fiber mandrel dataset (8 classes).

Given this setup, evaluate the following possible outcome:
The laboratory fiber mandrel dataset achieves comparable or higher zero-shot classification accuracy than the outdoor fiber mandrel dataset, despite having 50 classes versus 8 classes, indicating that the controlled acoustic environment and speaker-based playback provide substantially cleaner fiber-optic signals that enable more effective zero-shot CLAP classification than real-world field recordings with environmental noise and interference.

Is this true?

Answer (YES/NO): YES